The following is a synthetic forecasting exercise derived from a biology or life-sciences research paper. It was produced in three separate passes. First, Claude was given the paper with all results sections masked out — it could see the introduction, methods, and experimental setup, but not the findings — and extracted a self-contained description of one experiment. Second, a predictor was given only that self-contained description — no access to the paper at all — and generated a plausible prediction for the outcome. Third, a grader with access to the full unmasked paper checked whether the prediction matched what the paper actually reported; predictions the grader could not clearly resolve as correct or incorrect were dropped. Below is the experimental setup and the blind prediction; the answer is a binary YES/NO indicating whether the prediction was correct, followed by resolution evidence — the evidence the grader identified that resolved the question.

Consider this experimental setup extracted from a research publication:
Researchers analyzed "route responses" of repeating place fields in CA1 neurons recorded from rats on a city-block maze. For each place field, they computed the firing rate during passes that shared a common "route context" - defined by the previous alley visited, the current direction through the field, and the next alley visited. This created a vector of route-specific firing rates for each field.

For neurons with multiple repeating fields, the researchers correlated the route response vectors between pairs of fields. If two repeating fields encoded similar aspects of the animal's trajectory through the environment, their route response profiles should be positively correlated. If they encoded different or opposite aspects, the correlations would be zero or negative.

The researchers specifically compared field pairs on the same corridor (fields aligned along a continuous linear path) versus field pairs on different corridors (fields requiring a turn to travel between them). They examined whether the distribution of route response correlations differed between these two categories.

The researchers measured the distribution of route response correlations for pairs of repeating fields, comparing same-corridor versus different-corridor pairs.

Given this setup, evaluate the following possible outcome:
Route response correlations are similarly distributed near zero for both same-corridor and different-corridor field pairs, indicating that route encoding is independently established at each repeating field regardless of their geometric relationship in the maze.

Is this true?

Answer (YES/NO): NO